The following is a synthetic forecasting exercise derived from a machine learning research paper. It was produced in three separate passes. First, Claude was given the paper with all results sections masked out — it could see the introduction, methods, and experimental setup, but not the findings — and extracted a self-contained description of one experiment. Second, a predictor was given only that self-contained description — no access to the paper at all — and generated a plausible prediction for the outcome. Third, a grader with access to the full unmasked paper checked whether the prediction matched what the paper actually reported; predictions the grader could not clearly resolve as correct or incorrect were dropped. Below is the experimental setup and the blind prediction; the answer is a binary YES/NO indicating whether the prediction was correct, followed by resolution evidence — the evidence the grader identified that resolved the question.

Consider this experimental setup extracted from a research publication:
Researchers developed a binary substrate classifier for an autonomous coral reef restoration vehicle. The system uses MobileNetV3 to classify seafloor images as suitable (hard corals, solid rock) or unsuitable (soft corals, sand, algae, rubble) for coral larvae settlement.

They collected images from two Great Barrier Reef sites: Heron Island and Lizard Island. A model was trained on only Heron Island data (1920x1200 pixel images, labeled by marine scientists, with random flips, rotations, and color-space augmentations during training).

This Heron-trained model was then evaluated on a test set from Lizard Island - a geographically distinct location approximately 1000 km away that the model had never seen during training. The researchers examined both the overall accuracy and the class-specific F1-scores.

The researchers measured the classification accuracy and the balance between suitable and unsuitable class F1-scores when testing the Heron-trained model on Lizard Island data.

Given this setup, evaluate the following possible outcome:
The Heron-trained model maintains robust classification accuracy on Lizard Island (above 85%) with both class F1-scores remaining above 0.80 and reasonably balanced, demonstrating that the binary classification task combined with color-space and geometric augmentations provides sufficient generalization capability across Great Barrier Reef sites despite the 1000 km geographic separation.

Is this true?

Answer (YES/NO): YES